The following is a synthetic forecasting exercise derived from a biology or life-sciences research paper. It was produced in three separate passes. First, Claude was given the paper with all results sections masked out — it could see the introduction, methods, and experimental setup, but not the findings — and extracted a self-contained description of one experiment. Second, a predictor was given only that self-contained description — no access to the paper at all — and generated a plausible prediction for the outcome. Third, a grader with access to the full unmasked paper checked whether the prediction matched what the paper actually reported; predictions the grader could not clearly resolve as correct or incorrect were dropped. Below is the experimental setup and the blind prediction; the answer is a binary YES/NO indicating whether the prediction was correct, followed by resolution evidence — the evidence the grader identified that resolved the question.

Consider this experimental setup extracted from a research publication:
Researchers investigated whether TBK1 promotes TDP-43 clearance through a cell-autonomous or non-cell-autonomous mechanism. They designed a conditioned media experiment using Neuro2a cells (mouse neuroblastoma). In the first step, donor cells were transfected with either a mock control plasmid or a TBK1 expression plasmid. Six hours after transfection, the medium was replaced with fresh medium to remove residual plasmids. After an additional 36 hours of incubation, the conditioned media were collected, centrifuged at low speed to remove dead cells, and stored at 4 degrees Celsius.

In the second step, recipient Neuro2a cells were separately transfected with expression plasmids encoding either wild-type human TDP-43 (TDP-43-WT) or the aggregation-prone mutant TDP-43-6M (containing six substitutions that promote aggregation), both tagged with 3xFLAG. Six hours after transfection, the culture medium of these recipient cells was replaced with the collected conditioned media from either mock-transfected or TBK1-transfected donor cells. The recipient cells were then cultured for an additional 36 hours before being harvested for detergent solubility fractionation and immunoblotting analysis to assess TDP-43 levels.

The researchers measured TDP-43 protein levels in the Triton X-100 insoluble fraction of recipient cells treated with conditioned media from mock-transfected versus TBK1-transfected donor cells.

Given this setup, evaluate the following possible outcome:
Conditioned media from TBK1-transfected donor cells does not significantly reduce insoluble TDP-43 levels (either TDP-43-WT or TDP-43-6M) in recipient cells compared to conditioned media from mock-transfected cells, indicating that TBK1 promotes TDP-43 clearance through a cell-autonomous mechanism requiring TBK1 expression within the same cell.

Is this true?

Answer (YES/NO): NO